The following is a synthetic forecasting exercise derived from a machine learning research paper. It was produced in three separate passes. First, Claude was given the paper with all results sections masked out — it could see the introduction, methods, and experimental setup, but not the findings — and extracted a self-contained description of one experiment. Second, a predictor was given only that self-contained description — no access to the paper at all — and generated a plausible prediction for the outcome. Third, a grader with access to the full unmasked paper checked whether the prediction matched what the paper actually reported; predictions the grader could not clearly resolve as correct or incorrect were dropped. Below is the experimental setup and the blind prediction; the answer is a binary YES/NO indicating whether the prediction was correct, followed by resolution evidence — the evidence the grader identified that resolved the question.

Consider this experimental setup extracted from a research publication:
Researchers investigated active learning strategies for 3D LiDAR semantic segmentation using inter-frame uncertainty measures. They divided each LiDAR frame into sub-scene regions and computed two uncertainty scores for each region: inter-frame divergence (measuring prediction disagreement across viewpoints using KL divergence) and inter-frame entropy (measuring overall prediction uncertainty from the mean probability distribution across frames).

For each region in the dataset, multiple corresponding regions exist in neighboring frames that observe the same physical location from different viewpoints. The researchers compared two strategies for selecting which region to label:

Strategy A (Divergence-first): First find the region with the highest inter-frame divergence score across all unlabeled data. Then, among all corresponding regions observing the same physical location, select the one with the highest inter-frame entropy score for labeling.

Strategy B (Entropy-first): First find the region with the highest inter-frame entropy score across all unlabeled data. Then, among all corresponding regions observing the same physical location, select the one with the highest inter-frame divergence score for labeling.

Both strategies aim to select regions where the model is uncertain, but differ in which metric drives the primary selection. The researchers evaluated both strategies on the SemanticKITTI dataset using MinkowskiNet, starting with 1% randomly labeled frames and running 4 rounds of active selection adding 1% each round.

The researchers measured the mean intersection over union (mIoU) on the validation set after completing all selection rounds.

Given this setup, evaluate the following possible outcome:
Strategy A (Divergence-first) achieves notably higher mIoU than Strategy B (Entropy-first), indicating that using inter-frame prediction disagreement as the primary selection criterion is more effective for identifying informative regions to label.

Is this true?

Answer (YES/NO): YES